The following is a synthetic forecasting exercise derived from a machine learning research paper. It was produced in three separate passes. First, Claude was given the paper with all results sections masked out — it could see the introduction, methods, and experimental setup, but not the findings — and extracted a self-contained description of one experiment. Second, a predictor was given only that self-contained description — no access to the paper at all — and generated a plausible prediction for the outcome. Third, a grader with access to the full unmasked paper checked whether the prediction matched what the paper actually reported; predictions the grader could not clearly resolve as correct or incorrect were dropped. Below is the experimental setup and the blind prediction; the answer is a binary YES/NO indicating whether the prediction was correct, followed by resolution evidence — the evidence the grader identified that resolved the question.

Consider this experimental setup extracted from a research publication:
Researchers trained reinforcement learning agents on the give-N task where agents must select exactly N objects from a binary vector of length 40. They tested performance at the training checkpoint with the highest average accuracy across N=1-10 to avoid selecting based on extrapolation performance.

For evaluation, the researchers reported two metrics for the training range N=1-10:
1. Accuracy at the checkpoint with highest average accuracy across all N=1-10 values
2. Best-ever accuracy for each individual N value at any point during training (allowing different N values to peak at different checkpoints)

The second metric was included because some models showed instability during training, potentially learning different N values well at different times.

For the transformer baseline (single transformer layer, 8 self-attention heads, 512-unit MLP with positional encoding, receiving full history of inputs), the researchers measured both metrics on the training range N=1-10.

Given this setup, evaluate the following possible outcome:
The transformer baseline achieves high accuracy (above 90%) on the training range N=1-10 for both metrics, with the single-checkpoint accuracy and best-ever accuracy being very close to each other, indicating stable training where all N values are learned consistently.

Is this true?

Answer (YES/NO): NO